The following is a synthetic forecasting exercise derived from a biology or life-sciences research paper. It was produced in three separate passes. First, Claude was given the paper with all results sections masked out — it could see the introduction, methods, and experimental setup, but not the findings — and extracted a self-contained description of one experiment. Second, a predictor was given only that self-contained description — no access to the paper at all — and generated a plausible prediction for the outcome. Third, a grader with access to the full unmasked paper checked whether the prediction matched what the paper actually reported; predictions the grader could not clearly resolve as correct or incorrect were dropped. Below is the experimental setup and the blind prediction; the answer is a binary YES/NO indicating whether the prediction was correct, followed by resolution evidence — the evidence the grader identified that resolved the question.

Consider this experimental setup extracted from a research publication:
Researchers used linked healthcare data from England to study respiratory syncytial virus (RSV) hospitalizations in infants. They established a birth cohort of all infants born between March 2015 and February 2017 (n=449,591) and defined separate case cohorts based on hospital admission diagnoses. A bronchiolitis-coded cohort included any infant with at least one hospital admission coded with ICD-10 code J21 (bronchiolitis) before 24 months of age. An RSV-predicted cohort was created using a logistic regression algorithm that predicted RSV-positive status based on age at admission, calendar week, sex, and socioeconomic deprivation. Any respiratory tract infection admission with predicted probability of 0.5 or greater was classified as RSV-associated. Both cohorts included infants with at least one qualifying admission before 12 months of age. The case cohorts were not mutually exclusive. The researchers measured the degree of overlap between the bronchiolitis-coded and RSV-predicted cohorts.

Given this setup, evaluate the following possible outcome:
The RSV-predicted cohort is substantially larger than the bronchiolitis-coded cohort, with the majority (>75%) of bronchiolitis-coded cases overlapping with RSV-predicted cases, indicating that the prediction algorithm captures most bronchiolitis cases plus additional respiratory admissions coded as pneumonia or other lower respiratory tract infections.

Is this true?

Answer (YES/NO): NO